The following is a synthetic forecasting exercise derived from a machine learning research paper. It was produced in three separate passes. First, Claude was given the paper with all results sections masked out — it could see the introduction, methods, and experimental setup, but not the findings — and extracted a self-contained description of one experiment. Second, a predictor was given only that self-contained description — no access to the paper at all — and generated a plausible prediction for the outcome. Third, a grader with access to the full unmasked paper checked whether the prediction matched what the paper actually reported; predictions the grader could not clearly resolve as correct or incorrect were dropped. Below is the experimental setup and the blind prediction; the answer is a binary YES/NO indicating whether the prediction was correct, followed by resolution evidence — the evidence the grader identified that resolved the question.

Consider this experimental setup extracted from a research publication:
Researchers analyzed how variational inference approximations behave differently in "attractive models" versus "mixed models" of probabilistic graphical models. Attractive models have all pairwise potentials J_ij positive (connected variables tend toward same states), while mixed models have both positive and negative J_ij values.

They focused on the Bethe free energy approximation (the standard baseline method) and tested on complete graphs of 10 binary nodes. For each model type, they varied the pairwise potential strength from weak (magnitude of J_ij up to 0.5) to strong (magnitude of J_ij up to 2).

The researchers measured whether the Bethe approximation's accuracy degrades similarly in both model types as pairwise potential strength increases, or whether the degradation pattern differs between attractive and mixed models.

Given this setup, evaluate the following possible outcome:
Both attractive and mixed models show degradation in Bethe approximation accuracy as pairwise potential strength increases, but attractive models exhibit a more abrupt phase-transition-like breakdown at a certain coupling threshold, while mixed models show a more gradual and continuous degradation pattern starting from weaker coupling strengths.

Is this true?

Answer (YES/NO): NO